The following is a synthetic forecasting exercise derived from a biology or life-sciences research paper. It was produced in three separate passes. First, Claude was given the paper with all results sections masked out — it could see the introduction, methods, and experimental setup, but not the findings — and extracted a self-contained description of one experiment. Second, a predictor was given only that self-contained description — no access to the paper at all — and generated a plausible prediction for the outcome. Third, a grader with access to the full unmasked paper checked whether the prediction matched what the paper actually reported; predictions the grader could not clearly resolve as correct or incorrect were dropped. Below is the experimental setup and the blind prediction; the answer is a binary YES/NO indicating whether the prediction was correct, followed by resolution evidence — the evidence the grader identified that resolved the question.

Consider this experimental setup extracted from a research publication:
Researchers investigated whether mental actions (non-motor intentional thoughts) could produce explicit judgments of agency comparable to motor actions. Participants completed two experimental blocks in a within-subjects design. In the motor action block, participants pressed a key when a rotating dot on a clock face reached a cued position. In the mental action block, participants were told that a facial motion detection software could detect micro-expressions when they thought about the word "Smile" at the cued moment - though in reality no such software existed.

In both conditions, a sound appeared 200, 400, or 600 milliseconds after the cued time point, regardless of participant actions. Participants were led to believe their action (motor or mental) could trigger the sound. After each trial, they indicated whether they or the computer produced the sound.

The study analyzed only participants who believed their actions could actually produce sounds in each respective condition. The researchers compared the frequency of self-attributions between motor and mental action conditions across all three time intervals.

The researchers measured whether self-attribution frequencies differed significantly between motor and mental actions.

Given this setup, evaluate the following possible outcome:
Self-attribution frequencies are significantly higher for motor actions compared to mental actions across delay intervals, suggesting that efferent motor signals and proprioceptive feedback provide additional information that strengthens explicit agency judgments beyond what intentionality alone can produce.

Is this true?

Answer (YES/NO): NO